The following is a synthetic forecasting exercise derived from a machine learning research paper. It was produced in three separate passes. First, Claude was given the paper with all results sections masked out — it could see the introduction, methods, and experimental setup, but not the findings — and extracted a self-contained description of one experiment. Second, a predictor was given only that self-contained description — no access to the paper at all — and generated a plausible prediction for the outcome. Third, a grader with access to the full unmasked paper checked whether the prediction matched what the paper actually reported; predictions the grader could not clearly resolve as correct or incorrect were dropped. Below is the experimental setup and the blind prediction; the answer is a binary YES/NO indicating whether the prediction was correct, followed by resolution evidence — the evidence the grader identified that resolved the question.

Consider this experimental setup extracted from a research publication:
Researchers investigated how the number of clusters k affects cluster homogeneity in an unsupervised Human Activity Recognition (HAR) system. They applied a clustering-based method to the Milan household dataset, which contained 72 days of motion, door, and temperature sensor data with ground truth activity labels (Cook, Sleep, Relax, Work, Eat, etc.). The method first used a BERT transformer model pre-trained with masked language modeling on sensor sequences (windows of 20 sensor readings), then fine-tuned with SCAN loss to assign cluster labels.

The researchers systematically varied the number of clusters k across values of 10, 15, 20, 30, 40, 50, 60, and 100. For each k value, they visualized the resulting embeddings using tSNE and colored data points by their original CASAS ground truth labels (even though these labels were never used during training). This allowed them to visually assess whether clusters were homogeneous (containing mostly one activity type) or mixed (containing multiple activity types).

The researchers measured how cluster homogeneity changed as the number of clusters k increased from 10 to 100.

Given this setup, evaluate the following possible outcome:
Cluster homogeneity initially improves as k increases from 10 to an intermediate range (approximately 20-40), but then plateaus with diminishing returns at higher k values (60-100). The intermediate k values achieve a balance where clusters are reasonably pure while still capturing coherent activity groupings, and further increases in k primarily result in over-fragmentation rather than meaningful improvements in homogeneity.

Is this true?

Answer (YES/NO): YES